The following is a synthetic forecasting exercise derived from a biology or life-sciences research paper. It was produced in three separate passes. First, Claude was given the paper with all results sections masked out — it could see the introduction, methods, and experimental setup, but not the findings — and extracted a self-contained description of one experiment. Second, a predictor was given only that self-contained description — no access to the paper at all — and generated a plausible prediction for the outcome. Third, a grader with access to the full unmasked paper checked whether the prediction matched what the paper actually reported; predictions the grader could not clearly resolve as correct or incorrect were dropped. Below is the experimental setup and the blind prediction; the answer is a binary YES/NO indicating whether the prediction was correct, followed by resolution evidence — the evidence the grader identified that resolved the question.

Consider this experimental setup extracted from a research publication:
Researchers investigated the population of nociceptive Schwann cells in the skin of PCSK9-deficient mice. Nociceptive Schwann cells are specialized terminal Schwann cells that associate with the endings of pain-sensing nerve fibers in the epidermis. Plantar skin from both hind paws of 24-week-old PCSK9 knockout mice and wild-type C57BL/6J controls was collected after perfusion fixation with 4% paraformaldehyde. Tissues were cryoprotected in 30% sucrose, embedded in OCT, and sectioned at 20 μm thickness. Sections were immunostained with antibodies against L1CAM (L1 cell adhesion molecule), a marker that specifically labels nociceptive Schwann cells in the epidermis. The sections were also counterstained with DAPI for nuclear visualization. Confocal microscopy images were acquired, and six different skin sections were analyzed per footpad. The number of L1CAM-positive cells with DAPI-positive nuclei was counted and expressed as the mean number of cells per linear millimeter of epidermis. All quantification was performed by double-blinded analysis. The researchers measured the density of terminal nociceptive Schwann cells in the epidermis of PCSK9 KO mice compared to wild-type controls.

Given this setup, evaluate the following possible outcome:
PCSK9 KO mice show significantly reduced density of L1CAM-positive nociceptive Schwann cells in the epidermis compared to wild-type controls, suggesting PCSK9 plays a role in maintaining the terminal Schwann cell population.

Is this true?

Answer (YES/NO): YES